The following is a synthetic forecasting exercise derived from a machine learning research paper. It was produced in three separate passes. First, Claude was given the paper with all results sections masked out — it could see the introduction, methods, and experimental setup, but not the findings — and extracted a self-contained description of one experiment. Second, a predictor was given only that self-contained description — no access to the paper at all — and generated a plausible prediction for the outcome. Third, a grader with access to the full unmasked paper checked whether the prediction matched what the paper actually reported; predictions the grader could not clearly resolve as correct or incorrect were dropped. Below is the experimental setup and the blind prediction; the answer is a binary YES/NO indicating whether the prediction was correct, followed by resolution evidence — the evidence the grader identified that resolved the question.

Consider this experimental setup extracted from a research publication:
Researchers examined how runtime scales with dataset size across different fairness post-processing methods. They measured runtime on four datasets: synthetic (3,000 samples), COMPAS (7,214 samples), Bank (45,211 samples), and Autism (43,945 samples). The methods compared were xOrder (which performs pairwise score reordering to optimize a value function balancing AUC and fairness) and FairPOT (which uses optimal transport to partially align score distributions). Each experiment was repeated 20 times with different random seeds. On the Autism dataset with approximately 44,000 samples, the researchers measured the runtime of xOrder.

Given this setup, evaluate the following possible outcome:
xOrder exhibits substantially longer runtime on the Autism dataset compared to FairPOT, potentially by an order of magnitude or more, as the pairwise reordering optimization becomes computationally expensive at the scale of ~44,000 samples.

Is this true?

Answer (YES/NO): YES